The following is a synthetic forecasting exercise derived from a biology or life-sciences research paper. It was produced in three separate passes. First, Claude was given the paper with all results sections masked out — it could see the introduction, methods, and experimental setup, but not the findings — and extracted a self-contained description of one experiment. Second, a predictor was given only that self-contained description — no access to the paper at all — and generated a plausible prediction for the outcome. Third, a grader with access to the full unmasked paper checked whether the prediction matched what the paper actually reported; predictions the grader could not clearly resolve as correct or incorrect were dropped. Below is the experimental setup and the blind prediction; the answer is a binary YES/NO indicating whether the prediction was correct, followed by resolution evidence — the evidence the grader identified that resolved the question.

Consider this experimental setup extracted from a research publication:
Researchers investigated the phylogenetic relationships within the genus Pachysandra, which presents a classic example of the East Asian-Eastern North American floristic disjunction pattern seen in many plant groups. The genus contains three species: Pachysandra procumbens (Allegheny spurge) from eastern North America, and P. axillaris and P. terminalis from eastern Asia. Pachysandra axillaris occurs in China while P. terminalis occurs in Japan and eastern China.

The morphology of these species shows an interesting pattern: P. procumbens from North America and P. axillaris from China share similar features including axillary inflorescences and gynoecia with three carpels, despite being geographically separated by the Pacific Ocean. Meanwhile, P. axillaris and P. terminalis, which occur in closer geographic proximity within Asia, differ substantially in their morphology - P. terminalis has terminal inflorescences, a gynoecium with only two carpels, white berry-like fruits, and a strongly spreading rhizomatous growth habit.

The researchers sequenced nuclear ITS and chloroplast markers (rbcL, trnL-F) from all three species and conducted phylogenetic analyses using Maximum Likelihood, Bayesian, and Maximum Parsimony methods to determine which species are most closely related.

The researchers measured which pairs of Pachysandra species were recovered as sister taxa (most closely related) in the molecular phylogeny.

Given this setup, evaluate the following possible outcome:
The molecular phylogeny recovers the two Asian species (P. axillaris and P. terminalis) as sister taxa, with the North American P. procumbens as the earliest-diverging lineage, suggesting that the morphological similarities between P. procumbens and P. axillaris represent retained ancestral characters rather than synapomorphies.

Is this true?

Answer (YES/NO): NO